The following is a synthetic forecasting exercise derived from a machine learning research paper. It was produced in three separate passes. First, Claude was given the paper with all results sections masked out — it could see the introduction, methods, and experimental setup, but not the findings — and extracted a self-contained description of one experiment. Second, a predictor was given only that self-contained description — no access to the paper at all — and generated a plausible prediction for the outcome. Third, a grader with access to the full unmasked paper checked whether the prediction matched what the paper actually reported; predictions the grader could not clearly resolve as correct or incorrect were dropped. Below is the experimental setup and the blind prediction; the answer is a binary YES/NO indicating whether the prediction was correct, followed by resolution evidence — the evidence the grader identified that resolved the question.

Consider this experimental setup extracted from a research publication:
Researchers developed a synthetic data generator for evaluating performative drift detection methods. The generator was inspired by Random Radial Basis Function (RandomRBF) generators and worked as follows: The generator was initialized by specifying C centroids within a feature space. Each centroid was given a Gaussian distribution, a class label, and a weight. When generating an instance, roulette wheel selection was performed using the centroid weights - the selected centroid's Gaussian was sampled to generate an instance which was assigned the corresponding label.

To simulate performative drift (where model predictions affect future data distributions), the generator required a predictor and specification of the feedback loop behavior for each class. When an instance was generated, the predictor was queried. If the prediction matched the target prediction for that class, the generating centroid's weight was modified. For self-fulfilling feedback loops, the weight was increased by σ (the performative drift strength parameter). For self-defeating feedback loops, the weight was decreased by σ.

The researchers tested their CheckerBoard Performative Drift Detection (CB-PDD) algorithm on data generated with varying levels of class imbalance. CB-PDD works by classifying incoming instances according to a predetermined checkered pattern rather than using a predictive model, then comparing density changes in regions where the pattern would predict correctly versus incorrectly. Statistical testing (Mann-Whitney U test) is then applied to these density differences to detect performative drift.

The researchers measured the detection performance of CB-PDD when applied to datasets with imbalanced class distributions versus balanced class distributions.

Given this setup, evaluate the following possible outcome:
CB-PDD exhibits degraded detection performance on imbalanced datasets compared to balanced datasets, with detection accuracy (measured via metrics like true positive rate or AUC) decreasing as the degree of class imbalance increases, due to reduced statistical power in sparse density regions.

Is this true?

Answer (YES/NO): YES